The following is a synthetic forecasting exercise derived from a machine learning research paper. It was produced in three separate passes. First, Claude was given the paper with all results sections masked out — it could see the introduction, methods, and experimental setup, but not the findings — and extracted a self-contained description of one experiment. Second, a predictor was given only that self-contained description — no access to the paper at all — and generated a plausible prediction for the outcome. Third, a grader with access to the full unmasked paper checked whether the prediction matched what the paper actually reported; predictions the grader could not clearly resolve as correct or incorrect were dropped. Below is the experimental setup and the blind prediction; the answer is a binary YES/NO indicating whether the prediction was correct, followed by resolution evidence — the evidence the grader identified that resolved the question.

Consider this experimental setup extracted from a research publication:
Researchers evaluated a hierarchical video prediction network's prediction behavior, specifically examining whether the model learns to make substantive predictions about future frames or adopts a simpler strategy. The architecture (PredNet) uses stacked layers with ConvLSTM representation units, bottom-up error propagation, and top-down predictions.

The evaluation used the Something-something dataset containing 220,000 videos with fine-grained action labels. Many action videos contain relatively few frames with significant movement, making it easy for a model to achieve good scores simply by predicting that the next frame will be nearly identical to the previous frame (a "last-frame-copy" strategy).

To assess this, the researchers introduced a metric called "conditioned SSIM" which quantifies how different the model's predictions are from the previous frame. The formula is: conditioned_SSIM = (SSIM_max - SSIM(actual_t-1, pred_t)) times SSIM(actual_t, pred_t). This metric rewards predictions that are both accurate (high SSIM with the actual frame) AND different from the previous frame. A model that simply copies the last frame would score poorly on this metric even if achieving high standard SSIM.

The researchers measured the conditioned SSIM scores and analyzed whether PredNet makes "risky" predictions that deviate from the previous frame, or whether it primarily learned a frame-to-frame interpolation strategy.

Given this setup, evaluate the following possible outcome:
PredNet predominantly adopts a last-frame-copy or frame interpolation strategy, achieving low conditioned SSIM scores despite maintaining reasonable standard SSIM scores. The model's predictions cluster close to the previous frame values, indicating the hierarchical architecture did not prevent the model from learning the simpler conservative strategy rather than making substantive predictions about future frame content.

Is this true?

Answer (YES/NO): YES